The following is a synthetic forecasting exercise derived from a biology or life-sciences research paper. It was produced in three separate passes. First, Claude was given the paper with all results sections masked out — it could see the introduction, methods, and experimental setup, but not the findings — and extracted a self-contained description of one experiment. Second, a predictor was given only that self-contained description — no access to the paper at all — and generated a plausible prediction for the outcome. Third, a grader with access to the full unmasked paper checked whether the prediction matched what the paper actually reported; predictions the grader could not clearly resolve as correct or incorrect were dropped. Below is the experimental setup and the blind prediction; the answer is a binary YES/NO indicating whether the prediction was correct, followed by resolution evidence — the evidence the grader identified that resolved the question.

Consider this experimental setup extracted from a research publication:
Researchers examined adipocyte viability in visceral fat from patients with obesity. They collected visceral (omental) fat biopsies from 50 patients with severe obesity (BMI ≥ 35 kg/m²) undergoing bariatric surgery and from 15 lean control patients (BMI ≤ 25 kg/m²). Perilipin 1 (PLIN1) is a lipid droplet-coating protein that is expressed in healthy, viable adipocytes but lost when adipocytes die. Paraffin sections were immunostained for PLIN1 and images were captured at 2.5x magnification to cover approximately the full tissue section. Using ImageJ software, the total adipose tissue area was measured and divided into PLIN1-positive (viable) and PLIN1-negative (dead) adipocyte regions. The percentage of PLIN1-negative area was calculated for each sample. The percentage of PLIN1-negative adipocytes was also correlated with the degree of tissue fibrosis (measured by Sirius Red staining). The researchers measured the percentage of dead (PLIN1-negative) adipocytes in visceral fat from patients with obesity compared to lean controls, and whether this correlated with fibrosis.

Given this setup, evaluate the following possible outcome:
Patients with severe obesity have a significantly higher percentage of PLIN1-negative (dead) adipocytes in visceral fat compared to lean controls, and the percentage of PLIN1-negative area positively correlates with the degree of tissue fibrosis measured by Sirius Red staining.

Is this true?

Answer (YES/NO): YES